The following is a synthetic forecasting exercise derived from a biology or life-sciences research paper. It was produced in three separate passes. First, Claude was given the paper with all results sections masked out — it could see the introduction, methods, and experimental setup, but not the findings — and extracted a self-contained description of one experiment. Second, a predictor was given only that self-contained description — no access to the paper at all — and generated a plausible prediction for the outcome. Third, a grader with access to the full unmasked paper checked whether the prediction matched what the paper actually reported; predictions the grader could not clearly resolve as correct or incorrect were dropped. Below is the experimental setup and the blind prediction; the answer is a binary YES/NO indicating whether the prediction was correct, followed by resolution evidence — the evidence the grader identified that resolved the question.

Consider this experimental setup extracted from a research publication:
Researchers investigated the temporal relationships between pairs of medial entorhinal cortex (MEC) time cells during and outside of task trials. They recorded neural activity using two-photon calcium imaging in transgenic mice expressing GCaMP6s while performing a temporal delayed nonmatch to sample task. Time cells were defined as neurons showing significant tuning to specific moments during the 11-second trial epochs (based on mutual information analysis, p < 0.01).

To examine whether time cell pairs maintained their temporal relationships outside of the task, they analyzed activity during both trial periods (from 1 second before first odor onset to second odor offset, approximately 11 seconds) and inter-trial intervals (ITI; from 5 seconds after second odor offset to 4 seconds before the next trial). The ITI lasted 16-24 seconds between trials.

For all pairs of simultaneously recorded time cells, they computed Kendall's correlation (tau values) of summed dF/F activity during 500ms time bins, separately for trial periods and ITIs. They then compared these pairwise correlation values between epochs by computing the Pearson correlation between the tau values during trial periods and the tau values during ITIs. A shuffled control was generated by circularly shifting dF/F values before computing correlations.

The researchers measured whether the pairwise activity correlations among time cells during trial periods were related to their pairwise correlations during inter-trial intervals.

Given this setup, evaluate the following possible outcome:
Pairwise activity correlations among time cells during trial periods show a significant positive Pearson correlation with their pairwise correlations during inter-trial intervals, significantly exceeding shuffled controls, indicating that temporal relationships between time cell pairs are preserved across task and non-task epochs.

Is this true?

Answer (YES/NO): YES